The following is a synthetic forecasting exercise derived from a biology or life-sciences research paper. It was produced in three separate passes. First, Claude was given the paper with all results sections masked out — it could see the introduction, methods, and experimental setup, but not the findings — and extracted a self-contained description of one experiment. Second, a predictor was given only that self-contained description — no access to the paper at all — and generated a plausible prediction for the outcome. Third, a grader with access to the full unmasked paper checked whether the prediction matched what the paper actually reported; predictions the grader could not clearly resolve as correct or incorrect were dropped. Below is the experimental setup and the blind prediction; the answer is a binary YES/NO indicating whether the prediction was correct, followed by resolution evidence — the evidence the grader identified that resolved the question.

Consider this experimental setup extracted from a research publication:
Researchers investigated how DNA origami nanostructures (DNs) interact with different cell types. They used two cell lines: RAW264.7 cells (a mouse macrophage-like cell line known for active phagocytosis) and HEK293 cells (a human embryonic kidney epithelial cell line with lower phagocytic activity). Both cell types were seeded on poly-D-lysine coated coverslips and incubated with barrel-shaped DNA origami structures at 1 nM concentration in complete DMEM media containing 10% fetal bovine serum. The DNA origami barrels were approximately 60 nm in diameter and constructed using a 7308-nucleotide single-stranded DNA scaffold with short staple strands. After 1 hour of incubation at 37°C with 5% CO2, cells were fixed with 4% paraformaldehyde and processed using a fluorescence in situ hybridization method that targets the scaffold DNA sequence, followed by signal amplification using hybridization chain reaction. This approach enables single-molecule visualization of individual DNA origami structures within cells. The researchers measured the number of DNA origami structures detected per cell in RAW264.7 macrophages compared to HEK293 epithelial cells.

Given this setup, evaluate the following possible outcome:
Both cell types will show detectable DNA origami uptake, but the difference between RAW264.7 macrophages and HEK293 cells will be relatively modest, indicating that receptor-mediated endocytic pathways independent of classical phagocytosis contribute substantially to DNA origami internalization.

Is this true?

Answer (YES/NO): NO